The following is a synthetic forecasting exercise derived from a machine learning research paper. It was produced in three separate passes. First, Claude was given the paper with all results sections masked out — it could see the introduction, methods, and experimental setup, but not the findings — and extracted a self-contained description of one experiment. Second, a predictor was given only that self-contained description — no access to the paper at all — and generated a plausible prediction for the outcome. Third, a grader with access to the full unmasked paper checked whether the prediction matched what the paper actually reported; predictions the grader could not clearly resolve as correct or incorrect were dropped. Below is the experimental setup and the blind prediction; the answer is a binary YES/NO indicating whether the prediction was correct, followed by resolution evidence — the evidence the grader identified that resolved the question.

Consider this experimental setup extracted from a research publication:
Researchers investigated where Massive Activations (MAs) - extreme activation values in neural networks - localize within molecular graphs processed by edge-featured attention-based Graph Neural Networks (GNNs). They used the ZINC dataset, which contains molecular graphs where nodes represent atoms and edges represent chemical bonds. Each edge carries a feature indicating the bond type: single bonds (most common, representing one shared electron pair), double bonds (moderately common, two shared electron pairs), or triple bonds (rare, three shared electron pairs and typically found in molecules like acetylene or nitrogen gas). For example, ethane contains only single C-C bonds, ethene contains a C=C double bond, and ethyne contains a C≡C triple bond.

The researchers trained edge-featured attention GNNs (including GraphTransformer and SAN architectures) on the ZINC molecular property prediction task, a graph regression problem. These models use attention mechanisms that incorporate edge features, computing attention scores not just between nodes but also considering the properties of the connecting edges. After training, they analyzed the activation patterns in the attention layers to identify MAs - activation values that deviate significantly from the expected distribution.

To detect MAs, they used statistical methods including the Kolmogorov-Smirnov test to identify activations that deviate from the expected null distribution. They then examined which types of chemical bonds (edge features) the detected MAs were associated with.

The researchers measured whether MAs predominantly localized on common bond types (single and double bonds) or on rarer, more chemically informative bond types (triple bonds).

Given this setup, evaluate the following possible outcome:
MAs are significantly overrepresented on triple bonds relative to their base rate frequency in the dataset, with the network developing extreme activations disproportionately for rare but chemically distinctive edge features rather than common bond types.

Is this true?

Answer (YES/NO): NO